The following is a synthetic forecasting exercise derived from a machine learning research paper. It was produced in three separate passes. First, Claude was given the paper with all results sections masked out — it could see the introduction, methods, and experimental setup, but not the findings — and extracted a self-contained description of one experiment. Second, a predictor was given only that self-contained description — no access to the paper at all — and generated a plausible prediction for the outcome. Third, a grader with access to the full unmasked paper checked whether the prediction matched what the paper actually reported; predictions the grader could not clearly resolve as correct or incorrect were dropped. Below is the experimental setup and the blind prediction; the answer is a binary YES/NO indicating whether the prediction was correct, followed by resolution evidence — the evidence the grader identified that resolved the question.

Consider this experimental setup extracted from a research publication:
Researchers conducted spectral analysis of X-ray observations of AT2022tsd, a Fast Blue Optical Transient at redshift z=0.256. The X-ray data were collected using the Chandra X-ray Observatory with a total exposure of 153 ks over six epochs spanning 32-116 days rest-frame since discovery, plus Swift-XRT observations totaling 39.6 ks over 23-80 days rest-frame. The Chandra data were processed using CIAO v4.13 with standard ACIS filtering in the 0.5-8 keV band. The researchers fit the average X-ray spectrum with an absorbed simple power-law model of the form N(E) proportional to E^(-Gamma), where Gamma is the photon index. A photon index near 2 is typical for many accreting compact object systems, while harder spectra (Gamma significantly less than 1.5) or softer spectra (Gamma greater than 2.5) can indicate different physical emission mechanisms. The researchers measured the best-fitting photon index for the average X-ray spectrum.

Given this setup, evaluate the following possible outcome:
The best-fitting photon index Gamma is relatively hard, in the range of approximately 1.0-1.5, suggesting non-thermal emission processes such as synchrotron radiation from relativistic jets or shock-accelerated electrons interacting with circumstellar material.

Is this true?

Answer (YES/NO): NO